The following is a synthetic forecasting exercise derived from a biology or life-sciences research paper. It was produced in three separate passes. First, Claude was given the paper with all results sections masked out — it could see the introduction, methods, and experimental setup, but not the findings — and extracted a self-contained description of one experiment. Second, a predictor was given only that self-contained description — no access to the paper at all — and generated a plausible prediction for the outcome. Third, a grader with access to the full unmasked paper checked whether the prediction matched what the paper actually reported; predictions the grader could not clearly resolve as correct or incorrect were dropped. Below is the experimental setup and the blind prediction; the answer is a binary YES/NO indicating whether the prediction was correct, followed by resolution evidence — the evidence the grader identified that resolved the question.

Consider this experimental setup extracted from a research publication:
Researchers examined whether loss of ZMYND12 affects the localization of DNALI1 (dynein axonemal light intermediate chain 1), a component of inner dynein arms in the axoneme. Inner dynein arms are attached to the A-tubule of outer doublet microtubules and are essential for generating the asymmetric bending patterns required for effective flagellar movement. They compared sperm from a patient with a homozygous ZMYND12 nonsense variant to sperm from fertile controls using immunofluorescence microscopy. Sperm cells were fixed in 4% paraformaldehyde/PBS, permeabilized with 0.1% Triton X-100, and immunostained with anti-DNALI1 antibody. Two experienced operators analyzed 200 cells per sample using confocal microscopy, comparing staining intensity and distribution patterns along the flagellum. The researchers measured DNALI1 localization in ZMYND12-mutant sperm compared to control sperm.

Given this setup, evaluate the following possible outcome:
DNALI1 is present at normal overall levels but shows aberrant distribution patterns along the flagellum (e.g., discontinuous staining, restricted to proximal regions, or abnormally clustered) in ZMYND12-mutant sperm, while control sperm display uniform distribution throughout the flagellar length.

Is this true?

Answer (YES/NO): NO